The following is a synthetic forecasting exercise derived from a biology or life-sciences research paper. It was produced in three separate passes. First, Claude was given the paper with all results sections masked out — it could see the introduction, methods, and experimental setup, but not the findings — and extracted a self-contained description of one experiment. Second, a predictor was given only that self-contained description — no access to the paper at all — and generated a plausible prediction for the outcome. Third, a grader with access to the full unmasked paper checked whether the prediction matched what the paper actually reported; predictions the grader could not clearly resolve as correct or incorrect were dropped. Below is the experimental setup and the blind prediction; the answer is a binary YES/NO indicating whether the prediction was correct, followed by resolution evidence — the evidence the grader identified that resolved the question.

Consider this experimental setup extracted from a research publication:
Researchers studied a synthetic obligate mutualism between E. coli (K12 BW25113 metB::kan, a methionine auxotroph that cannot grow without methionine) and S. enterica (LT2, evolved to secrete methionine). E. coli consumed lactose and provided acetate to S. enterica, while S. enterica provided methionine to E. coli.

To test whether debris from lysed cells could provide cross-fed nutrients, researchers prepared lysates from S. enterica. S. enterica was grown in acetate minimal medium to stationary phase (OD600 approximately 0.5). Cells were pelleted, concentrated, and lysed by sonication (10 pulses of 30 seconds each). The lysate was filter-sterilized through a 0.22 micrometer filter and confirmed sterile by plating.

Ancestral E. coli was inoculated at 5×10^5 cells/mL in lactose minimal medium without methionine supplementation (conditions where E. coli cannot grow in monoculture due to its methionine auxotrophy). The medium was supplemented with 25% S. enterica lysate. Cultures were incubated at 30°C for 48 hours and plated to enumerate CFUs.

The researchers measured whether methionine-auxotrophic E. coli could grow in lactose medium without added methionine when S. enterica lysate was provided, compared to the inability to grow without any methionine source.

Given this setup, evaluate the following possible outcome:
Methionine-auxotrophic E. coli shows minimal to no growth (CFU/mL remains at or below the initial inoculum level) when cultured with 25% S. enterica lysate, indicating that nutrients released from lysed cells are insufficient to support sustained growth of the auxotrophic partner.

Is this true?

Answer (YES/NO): NO